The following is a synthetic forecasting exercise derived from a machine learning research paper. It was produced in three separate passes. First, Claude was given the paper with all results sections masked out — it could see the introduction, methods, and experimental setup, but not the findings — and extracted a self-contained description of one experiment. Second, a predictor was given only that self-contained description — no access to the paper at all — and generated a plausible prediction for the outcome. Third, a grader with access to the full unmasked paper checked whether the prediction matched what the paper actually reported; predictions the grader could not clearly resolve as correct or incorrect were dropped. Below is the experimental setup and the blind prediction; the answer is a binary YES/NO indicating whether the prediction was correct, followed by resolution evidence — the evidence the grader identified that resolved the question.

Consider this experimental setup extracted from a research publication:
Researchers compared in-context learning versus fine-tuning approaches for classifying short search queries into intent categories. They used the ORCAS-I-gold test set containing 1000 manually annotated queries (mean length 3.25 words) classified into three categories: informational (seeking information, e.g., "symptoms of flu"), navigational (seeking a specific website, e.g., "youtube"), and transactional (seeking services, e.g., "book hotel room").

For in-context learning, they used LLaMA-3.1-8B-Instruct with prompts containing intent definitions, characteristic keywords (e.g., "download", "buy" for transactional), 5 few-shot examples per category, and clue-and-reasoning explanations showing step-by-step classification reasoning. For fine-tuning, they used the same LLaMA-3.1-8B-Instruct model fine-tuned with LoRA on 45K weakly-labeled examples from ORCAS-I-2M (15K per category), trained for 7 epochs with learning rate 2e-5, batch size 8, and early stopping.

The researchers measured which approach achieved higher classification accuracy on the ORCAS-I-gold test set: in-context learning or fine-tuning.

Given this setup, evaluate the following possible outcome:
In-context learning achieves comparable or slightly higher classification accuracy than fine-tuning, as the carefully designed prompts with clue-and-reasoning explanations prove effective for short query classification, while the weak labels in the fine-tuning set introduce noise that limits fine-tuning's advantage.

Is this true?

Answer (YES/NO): NO